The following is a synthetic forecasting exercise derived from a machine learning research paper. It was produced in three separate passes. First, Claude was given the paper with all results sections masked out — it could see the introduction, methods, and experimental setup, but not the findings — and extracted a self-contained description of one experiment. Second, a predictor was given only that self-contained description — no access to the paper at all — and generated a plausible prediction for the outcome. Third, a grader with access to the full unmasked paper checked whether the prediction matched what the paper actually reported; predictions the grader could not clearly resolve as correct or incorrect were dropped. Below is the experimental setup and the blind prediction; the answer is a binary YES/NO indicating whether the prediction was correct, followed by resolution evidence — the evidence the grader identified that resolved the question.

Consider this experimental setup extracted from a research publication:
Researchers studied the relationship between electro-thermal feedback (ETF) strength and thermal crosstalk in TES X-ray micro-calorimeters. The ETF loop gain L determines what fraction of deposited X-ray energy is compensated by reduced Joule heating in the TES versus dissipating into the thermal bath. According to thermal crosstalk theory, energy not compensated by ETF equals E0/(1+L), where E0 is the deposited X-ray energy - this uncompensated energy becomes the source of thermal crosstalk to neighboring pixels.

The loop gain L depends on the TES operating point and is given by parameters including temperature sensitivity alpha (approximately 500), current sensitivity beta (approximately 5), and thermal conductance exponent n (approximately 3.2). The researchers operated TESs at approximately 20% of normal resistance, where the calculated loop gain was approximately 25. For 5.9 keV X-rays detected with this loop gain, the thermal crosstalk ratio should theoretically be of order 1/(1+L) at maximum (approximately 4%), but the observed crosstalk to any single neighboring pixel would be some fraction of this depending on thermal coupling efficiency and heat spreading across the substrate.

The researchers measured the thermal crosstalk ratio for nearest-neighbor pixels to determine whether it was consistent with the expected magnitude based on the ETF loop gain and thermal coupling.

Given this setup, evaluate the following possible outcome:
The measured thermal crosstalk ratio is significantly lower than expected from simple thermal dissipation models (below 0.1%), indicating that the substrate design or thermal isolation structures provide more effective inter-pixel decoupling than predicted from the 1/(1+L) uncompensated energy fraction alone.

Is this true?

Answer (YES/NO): YES